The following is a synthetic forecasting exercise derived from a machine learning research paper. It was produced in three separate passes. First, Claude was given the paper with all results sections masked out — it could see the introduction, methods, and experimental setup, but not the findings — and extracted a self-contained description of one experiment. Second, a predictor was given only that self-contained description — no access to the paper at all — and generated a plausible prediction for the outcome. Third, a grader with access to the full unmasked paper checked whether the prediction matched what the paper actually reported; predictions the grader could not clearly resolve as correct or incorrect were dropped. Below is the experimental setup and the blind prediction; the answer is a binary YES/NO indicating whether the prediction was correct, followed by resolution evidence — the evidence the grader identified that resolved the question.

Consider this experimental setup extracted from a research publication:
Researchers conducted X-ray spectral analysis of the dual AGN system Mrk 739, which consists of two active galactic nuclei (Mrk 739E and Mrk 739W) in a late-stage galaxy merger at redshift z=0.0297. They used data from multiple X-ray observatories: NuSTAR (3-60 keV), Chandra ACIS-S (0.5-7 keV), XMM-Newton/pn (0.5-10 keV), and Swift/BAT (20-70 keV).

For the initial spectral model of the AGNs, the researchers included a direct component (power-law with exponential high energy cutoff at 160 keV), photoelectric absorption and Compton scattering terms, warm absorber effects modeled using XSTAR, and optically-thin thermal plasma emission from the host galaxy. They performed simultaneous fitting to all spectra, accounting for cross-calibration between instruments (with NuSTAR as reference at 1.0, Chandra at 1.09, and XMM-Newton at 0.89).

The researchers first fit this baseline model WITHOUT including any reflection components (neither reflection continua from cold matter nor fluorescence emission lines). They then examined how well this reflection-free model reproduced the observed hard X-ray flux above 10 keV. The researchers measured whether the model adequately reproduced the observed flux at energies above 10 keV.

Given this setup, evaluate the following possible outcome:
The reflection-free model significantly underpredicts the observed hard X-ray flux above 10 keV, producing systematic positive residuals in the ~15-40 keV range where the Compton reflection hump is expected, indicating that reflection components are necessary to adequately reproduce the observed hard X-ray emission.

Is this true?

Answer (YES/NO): YES